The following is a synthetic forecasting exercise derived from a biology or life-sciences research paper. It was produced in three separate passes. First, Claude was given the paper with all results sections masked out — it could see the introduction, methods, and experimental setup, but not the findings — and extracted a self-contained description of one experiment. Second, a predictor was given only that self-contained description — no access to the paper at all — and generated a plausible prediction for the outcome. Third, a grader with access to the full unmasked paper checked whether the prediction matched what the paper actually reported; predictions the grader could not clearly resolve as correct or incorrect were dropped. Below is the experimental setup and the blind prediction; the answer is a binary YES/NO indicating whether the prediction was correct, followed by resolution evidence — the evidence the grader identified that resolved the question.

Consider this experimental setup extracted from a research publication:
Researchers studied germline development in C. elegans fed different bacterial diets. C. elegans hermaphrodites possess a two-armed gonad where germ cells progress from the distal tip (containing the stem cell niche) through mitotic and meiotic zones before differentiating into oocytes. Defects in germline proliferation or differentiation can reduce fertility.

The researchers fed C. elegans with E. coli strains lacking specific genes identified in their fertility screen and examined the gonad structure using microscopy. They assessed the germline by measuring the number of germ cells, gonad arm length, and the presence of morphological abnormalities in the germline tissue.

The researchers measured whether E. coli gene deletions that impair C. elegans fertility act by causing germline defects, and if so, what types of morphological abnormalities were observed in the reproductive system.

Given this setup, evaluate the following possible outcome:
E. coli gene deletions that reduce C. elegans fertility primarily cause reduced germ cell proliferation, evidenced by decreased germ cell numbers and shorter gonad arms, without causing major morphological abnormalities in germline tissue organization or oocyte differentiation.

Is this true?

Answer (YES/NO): NO